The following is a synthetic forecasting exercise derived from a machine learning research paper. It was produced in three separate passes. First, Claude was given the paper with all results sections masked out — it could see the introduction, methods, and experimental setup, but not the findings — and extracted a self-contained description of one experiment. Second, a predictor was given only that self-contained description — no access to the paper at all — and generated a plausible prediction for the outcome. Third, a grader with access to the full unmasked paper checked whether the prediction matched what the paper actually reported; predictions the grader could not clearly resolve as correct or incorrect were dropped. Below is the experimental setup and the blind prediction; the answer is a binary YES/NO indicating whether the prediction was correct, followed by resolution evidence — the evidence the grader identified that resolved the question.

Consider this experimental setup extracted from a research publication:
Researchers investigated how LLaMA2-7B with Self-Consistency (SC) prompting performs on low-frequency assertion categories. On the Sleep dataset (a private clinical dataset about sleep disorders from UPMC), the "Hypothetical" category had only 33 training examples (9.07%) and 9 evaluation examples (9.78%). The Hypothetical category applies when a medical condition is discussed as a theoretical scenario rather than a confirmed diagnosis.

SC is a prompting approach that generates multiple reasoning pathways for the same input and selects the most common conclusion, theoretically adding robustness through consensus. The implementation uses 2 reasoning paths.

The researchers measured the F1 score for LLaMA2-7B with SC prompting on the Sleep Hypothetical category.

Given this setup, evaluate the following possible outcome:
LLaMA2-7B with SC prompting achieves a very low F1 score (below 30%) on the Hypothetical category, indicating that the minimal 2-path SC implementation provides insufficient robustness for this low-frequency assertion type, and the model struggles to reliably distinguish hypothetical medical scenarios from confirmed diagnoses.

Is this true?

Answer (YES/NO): YES